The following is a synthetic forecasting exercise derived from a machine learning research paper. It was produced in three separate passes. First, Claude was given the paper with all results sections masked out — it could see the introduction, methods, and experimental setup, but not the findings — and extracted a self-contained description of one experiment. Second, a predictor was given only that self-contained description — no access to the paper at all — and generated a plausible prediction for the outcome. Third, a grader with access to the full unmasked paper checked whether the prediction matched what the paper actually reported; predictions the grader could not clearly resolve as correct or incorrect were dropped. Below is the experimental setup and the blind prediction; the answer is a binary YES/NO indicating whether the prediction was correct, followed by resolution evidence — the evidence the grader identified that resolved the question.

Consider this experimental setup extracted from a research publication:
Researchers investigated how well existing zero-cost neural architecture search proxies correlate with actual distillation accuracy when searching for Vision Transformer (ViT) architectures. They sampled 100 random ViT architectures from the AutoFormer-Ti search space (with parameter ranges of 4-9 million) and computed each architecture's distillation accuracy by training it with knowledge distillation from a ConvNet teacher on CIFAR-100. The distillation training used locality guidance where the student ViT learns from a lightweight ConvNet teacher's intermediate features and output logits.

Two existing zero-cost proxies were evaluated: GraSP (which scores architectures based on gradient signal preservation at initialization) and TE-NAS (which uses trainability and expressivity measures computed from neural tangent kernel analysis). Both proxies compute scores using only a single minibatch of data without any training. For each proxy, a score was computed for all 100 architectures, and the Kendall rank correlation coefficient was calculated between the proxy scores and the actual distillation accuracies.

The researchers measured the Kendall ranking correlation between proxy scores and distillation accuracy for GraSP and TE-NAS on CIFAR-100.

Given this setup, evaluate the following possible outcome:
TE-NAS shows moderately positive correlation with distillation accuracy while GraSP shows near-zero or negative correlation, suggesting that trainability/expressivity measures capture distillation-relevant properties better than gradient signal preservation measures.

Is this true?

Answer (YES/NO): NO